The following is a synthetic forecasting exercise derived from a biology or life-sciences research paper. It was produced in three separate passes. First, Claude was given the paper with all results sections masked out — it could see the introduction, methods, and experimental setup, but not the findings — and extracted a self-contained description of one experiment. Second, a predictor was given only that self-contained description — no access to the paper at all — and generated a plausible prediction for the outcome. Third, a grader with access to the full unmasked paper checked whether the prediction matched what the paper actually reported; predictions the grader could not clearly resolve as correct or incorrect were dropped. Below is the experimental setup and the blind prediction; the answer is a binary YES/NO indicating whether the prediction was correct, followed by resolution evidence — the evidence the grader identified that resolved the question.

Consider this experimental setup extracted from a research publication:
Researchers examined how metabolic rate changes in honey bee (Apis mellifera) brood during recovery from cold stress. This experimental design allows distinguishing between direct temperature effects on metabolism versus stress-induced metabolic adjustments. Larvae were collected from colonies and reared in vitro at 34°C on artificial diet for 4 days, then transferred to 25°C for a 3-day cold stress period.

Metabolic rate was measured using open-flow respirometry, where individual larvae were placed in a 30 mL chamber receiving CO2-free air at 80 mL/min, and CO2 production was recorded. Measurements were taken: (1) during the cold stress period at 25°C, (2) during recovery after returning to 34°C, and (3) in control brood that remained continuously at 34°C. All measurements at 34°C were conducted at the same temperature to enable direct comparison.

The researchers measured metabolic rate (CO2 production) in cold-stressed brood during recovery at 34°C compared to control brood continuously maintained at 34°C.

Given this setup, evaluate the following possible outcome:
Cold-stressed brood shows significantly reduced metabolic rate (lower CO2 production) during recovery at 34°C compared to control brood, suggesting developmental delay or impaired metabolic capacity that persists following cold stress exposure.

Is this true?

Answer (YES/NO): NO